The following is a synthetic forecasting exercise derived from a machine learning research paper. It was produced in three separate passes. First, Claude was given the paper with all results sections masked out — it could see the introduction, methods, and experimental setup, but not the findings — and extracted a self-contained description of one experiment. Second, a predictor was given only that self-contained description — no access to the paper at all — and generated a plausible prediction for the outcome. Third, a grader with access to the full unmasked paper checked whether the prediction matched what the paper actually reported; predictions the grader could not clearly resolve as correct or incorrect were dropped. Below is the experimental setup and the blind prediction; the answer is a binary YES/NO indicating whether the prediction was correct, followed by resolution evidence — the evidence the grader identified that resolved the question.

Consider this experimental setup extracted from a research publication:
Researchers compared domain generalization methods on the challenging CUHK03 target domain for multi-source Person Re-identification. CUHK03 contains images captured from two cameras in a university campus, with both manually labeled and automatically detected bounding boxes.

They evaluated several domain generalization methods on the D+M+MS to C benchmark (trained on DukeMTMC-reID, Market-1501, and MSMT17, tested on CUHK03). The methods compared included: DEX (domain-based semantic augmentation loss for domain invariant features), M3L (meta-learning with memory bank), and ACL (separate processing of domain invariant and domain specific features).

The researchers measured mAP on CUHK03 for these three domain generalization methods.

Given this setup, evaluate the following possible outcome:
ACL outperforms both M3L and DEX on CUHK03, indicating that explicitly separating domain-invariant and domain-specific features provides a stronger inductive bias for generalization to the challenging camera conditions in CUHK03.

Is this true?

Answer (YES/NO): YES